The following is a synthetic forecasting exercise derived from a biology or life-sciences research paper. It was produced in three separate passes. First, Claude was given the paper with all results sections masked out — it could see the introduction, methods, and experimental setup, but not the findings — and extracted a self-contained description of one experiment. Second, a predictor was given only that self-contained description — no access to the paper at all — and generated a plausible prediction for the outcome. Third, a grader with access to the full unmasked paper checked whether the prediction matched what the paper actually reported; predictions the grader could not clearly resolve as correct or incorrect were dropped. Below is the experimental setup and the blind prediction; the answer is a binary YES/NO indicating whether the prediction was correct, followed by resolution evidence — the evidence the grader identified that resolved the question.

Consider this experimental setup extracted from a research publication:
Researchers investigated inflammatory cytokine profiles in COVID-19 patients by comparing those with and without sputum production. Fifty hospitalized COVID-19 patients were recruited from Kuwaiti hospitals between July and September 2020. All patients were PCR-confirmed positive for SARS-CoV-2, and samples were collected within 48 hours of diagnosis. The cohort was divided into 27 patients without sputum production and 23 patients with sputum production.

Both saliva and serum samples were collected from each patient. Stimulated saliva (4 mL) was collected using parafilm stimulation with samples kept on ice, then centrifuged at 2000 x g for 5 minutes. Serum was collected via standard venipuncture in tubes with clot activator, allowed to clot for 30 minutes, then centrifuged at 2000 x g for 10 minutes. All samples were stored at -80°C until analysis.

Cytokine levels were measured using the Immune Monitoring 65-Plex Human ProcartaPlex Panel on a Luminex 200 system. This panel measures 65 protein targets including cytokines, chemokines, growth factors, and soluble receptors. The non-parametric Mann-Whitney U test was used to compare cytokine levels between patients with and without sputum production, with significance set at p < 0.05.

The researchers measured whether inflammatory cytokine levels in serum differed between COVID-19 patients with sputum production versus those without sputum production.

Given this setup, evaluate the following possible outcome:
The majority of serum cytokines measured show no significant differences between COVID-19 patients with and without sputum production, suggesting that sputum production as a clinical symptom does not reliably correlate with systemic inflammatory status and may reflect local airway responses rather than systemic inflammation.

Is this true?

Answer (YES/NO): NO